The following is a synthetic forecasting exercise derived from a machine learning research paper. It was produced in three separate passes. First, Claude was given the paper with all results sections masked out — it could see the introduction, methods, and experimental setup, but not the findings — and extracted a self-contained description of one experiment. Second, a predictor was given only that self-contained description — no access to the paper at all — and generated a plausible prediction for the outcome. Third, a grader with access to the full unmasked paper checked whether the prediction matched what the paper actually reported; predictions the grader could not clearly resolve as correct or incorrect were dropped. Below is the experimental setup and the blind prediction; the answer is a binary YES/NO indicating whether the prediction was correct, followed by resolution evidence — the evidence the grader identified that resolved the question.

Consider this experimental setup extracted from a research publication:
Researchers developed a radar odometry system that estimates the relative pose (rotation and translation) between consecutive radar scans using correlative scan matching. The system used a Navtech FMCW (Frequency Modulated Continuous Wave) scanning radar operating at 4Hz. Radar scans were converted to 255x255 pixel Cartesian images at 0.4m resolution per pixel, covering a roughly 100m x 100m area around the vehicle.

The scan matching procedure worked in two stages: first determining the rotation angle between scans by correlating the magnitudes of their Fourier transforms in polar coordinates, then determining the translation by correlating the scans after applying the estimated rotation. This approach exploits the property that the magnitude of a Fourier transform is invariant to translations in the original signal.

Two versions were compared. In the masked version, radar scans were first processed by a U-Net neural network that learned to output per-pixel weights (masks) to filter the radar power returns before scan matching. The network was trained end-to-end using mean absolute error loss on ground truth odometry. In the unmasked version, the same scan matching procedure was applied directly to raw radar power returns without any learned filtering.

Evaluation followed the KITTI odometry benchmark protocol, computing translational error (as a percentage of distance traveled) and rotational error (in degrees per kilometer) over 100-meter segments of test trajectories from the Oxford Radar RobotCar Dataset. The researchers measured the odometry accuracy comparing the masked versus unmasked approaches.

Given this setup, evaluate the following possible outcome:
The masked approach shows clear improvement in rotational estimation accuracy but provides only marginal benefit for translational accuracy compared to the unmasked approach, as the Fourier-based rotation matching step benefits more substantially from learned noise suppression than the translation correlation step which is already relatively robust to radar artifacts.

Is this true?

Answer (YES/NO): NO